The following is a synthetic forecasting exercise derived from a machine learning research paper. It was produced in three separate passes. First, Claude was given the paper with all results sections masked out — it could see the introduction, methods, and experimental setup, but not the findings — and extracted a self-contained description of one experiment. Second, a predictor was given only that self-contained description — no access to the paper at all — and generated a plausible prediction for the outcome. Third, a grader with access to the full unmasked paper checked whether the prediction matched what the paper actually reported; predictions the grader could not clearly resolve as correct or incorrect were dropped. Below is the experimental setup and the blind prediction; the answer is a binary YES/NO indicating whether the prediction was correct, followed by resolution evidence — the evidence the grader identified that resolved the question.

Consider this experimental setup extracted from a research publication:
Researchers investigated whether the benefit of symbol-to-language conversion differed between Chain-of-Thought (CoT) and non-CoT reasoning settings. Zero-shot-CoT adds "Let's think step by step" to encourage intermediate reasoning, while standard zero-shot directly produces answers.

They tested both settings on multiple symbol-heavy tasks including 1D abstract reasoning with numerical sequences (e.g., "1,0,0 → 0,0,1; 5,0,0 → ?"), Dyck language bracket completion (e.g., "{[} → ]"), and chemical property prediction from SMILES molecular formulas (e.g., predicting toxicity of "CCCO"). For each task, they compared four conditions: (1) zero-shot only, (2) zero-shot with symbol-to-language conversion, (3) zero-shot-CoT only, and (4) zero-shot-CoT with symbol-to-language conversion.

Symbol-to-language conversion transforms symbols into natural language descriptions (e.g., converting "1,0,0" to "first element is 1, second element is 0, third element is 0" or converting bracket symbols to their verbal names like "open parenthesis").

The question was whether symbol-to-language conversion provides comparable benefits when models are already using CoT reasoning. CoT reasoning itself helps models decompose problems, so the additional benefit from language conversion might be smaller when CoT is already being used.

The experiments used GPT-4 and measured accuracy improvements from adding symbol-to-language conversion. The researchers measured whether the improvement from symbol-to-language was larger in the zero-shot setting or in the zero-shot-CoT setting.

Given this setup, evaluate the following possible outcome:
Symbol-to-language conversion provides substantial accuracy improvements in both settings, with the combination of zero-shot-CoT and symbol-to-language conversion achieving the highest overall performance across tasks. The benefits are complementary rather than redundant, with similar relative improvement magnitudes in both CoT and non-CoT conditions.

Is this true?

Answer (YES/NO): NO